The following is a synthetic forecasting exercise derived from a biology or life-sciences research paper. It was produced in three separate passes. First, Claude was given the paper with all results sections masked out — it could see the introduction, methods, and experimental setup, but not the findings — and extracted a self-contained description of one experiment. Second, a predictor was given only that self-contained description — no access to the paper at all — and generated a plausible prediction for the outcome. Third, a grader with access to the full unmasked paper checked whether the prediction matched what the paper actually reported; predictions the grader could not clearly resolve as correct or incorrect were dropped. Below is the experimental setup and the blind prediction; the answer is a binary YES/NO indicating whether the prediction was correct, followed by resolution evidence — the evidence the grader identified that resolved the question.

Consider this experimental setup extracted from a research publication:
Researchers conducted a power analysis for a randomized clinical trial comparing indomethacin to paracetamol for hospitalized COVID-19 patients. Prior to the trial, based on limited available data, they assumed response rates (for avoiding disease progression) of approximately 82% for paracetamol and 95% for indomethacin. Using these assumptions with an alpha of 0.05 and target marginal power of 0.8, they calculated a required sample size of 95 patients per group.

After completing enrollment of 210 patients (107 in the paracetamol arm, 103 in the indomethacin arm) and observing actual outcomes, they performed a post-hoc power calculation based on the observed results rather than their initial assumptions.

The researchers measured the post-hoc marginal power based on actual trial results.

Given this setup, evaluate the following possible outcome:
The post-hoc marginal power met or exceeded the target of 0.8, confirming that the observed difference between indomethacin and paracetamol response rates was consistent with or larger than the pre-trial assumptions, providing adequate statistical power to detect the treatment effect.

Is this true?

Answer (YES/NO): YES